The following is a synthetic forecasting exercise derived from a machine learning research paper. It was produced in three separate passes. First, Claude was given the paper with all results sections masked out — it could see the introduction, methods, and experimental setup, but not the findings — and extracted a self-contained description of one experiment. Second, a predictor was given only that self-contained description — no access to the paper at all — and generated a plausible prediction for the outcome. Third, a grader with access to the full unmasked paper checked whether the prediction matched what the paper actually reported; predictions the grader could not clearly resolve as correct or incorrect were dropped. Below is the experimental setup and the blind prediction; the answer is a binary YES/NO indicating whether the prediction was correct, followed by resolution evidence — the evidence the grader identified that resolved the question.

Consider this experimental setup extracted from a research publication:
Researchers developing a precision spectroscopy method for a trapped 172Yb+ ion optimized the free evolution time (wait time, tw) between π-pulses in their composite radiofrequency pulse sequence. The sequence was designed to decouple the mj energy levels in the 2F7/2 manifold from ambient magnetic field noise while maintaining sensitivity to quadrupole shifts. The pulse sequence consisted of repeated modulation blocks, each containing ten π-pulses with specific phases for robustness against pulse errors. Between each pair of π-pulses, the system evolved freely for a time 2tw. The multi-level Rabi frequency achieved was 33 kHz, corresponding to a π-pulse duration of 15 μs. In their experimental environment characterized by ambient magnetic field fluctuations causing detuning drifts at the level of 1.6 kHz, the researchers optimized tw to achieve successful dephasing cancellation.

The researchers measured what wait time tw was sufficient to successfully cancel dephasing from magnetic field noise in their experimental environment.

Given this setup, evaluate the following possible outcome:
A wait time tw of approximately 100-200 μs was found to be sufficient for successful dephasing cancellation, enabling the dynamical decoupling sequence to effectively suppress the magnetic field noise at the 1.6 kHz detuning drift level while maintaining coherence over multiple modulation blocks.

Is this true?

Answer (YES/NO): YES